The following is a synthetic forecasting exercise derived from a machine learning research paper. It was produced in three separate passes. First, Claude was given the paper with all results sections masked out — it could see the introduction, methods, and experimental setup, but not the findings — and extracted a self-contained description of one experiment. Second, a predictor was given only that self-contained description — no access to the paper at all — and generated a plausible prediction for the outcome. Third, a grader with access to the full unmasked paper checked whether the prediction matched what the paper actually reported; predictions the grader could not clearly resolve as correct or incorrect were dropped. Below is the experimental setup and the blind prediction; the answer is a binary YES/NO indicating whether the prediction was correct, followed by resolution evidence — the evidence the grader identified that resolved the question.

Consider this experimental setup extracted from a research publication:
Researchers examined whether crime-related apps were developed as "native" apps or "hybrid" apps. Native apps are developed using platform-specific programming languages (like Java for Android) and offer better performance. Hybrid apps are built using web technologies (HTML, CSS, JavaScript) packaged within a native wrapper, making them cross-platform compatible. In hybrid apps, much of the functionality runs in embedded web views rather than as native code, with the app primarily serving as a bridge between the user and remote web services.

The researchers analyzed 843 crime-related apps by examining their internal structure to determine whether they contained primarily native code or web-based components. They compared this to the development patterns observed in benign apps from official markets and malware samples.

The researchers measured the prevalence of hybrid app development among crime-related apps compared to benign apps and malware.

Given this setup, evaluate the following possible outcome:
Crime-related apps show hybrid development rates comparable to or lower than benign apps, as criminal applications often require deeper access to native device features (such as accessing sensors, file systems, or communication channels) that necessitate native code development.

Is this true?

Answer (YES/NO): NO